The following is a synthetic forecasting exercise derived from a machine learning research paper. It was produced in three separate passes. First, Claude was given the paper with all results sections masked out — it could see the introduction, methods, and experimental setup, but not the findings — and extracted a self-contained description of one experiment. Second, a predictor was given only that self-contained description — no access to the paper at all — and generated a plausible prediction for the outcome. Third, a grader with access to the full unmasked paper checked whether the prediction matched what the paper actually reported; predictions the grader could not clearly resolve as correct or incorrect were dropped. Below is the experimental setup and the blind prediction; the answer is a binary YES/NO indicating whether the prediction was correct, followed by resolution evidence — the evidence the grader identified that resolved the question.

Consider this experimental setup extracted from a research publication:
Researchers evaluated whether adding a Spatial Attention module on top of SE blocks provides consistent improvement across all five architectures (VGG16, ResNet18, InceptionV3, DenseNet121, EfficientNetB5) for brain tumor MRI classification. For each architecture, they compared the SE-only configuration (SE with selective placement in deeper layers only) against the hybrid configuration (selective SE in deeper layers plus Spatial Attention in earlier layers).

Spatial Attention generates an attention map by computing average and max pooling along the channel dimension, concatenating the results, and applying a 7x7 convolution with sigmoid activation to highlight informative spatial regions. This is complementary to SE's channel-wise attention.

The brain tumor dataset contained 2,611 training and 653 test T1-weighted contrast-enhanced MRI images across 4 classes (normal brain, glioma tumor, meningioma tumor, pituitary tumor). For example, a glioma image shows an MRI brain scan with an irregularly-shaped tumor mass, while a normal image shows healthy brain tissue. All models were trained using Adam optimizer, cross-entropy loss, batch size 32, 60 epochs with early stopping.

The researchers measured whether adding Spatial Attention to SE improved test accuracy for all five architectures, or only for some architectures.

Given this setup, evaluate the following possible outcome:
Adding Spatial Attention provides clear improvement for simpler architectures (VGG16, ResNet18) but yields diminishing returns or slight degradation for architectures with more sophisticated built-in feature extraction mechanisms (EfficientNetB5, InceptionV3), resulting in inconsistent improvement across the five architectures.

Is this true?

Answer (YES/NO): NO